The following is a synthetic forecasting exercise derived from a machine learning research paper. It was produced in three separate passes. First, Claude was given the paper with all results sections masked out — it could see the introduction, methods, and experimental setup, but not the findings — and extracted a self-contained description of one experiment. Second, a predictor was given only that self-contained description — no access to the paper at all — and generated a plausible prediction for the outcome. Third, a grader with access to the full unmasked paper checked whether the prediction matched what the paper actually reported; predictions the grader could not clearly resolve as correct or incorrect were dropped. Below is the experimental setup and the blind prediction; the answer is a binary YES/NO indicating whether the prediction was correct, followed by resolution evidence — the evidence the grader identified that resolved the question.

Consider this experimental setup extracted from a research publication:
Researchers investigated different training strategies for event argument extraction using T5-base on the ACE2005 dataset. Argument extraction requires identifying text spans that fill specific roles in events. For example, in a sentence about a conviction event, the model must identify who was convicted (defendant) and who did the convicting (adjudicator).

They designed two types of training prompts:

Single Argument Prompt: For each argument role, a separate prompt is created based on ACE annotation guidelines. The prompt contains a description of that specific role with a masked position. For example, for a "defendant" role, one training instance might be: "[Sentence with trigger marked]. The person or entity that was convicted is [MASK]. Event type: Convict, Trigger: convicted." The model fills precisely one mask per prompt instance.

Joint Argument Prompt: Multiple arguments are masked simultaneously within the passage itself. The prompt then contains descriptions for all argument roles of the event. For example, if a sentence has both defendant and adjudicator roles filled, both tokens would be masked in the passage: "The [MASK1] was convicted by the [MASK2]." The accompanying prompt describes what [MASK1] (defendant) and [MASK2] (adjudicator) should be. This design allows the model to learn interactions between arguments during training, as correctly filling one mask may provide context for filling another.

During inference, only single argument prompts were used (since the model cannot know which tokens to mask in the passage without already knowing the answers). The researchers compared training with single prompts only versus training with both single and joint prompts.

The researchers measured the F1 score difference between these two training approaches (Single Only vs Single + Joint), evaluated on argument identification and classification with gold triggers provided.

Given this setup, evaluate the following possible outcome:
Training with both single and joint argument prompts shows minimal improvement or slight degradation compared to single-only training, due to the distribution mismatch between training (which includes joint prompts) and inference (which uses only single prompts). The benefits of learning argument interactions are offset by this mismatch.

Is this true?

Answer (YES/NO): NO